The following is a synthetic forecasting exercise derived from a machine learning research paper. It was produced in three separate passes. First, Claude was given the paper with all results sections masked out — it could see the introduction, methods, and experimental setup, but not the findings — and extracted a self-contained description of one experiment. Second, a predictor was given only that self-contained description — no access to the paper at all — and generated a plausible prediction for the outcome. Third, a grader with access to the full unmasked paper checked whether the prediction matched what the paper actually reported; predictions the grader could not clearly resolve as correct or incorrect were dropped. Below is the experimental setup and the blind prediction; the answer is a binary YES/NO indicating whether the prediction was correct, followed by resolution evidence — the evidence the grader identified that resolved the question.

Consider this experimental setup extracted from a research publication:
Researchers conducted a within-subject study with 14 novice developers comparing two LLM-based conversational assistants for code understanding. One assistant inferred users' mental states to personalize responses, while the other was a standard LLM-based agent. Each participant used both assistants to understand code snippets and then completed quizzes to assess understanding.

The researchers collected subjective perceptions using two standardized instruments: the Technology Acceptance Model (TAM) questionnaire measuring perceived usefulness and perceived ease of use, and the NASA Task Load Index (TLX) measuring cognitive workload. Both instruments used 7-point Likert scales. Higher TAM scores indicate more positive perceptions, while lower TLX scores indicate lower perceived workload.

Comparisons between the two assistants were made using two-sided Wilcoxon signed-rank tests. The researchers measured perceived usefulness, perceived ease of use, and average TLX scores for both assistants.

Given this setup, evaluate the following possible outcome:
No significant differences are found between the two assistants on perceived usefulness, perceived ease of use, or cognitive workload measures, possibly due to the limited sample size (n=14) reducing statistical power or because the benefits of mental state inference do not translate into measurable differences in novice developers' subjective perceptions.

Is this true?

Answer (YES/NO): YES